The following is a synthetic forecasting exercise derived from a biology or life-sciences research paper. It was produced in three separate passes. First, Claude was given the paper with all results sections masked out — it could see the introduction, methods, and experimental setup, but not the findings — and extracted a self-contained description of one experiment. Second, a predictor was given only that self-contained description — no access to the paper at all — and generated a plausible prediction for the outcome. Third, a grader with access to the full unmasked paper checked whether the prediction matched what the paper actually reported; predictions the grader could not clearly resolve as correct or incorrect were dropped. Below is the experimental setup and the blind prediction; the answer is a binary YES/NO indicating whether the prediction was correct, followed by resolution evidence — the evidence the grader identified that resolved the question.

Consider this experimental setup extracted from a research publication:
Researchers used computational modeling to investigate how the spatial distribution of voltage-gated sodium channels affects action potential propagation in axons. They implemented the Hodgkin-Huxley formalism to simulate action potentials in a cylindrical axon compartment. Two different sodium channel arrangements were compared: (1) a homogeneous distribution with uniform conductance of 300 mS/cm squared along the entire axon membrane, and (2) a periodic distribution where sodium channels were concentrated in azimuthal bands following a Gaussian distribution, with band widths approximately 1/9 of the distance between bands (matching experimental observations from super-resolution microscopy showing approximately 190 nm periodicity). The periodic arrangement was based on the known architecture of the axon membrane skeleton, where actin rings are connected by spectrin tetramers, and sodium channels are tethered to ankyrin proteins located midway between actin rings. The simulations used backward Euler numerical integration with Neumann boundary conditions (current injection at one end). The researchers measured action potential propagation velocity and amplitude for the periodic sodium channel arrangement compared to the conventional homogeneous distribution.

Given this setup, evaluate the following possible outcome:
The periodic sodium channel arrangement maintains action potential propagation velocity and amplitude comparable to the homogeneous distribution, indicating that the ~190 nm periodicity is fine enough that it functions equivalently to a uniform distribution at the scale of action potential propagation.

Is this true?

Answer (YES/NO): YES